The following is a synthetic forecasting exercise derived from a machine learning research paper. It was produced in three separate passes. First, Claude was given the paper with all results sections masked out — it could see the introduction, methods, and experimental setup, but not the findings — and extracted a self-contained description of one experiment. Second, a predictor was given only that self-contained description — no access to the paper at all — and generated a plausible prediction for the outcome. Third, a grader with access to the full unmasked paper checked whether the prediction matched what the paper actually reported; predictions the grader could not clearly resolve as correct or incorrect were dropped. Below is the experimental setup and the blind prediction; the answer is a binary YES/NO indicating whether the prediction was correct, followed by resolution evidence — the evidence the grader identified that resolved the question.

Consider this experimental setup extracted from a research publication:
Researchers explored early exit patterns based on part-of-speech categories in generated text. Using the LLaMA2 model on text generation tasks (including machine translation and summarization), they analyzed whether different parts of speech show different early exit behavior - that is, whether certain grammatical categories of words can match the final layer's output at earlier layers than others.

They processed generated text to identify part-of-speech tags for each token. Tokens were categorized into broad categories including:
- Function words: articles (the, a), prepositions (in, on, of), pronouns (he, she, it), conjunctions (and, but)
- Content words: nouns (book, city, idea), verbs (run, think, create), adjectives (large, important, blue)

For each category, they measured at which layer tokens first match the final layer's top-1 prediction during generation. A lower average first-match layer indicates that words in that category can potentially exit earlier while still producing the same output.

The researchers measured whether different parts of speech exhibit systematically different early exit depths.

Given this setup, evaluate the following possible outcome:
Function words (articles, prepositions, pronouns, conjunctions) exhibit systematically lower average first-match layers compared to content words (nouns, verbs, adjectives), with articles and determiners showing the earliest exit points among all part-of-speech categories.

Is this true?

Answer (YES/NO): NO